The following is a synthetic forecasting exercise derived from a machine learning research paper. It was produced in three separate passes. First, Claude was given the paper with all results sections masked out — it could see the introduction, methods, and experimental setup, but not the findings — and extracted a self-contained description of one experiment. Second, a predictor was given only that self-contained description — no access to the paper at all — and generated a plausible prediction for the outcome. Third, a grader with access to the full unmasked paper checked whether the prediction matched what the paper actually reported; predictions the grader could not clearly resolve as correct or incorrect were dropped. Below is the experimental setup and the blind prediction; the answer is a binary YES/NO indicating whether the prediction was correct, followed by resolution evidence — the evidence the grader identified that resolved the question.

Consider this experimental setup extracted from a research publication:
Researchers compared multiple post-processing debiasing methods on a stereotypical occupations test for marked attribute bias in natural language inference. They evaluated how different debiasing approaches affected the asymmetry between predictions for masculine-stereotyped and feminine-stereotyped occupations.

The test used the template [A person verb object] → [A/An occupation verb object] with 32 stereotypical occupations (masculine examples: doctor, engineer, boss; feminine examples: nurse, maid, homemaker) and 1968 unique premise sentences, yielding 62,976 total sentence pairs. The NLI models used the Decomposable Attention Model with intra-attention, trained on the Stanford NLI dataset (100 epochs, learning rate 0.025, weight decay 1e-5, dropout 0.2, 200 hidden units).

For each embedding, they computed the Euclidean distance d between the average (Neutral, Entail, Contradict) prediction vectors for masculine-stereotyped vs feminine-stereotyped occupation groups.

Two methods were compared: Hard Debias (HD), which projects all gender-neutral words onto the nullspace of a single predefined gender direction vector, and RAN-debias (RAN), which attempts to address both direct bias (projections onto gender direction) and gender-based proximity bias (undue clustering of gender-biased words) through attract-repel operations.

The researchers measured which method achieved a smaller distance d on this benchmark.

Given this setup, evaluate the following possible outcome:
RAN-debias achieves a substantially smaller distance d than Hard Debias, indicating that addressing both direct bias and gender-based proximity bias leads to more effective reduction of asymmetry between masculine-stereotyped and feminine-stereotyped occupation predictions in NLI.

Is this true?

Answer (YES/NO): NO